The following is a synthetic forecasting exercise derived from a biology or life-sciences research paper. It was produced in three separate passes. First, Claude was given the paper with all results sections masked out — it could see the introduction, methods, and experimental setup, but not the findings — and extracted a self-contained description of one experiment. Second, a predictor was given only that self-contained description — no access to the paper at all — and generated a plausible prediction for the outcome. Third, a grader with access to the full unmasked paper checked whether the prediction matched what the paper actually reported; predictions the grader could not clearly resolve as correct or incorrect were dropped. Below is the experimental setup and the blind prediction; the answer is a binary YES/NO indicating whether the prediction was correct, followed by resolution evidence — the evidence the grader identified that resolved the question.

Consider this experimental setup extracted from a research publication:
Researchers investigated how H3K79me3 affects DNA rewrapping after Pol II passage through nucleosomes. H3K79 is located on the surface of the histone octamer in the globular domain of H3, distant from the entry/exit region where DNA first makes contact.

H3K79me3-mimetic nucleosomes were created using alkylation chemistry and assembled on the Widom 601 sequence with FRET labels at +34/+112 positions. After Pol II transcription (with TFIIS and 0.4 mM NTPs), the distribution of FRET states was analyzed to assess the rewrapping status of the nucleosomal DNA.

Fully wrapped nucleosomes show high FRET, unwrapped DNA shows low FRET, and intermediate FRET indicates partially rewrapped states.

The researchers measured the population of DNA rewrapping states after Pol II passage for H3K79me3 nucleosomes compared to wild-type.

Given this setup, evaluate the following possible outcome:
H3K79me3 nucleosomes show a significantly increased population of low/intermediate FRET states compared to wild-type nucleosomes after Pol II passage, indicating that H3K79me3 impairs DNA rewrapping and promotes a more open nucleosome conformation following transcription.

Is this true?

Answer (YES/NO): NO